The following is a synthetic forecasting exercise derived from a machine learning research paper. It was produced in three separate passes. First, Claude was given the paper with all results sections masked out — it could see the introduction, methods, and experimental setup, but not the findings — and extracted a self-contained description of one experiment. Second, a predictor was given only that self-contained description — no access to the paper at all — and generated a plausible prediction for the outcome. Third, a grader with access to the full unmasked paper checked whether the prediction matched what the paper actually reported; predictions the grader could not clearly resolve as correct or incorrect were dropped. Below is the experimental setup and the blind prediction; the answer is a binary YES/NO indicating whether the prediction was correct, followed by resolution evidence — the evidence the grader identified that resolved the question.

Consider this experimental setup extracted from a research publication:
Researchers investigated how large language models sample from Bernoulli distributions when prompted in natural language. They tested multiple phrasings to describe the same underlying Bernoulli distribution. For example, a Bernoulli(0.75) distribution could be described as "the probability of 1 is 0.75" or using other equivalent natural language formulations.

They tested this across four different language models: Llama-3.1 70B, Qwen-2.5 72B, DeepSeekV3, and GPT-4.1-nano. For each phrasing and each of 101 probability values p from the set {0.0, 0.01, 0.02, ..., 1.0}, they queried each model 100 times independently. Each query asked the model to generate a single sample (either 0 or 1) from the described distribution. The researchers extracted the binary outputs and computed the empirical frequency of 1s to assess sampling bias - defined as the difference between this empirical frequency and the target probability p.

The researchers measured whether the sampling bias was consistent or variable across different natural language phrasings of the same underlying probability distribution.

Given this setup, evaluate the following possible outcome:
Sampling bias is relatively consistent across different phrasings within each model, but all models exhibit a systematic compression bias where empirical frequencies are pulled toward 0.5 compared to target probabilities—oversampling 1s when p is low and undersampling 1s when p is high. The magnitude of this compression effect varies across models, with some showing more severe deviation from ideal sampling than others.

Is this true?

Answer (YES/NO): NO